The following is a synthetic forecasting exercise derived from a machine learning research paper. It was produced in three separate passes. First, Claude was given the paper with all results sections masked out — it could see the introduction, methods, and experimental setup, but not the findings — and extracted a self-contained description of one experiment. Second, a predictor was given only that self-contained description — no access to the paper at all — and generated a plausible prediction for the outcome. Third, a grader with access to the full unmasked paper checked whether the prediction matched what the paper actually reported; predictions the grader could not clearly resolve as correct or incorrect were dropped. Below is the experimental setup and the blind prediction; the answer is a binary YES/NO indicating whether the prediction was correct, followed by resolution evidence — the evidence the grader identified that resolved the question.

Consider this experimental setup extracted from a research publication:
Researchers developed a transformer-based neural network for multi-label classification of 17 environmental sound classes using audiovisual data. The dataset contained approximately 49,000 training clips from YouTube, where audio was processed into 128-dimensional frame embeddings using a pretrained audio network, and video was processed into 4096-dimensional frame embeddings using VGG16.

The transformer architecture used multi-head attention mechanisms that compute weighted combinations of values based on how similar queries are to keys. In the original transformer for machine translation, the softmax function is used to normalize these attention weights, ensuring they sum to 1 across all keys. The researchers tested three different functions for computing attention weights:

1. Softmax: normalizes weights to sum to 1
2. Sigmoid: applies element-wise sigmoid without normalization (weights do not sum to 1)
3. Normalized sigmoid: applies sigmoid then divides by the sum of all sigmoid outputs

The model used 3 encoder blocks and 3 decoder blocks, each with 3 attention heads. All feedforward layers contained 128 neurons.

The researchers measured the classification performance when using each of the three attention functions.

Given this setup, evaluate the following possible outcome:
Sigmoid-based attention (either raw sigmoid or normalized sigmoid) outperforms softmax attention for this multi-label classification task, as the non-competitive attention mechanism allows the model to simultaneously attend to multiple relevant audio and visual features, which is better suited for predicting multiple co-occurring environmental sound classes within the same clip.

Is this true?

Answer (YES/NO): NO